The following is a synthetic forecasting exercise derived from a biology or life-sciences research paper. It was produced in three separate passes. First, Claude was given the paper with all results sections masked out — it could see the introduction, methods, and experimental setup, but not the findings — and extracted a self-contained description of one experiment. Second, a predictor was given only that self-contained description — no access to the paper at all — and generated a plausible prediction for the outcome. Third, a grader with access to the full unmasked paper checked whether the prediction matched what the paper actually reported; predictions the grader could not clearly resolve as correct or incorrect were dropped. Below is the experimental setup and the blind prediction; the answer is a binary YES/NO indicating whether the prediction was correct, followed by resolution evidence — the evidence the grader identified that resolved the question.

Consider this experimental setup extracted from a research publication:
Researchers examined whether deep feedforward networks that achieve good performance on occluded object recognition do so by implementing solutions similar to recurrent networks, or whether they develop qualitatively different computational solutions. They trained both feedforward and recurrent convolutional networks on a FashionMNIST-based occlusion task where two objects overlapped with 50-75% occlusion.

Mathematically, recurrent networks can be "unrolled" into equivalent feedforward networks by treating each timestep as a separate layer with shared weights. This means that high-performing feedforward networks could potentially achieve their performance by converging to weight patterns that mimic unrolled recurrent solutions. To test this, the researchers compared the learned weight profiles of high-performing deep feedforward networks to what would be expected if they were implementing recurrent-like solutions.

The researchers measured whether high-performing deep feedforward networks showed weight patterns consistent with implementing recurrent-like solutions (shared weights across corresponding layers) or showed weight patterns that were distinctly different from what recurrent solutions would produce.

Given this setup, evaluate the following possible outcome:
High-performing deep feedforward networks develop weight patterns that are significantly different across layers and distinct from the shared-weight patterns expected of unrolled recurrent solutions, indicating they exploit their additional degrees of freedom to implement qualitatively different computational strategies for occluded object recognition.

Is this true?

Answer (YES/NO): YES